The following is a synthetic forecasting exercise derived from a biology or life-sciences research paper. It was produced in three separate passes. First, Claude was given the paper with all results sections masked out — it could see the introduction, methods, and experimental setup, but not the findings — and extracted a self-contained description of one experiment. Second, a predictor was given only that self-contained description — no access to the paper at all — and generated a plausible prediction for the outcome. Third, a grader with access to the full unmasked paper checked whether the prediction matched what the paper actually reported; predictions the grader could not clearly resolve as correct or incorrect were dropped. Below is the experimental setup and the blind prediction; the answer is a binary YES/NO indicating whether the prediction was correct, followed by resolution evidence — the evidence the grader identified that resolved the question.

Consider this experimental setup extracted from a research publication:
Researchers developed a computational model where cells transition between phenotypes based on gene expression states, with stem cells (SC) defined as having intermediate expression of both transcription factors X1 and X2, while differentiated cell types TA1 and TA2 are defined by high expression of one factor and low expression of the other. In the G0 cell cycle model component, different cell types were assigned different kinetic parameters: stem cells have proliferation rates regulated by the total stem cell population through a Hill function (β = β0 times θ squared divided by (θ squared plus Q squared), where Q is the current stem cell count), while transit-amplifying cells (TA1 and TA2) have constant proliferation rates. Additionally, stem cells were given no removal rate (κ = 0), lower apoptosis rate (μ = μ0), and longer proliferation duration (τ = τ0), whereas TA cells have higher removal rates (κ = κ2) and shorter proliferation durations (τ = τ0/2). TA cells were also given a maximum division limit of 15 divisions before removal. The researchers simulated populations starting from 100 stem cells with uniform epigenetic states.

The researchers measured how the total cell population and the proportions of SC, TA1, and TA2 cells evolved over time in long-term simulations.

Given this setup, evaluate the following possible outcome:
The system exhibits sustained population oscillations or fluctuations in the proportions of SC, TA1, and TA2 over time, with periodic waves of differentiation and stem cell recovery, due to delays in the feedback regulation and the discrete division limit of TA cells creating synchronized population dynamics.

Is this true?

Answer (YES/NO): NO